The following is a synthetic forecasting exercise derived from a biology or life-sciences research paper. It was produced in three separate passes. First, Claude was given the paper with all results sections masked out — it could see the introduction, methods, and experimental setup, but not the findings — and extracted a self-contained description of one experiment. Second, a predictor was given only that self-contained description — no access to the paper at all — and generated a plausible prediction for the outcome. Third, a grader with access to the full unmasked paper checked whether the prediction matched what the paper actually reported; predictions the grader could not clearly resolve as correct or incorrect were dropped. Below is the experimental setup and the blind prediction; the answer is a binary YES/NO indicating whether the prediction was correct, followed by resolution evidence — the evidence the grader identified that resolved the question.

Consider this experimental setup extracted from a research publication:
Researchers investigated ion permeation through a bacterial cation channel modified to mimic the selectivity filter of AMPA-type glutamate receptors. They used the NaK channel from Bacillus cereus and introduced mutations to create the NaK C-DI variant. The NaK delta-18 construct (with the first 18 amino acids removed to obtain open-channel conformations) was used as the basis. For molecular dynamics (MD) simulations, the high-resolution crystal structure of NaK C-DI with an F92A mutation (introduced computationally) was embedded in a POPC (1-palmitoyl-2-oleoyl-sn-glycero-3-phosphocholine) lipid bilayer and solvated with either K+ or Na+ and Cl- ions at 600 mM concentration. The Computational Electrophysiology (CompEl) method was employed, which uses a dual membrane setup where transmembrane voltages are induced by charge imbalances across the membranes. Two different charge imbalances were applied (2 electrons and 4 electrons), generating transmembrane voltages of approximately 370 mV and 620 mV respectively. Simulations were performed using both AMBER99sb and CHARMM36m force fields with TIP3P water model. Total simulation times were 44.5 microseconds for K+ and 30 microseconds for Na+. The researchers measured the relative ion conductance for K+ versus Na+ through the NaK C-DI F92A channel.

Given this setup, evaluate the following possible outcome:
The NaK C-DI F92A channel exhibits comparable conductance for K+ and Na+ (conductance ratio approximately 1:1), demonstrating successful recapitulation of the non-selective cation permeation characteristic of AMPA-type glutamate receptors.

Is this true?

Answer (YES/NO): NO